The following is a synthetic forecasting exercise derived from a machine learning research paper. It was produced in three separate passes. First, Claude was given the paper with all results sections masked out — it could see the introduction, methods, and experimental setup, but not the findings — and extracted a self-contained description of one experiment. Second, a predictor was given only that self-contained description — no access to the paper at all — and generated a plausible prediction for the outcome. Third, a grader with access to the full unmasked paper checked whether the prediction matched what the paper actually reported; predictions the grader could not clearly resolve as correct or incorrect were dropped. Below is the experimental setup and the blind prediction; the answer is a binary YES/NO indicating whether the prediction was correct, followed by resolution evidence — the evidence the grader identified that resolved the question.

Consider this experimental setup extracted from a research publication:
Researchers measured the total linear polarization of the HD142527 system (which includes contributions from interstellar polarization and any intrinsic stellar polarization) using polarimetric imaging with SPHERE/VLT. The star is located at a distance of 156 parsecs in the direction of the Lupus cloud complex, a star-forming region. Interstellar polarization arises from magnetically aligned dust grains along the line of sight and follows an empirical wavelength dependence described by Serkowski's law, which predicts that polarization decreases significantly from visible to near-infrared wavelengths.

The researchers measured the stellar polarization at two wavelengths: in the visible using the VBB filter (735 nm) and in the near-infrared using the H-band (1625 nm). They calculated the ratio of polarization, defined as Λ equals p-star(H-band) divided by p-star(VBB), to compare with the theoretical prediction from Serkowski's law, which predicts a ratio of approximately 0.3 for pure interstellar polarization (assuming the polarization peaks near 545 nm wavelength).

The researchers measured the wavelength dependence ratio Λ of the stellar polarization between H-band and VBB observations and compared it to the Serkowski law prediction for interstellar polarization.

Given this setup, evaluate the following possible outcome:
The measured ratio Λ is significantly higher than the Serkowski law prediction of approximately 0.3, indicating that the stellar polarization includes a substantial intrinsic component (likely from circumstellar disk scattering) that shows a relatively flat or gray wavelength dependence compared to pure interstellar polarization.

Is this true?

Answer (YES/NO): YES